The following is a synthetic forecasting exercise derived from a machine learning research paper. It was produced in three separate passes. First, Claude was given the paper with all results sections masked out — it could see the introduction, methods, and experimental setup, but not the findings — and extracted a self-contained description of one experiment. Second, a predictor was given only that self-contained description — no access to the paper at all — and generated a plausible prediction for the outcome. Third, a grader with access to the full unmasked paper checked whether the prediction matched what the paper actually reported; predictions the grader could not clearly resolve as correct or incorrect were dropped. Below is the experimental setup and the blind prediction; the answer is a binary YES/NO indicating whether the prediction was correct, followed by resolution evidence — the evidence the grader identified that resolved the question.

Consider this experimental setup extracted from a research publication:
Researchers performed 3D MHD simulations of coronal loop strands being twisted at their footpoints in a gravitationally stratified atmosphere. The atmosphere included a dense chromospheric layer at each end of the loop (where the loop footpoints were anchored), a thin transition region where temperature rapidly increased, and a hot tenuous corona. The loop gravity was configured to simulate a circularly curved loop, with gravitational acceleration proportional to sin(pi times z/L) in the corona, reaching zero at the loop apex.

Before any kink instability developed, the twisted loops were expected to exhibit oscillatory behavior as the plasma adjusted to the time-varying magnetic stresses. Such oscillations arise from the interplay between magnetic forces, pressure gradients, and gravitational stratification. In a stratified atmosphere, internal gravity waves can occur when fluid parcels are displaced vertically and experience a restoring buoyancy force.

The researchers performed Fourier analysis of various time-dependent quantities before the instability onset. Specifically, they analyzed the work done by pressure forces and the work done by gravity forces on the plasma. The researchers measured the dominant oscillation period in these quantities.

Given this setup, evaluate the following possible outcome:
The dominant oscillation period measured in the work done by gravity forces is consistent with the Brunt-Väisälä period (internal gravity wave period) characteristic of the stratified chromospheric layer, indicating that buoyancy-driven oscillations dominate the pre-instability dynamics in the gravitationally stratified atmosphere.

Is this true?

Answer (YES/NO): YES